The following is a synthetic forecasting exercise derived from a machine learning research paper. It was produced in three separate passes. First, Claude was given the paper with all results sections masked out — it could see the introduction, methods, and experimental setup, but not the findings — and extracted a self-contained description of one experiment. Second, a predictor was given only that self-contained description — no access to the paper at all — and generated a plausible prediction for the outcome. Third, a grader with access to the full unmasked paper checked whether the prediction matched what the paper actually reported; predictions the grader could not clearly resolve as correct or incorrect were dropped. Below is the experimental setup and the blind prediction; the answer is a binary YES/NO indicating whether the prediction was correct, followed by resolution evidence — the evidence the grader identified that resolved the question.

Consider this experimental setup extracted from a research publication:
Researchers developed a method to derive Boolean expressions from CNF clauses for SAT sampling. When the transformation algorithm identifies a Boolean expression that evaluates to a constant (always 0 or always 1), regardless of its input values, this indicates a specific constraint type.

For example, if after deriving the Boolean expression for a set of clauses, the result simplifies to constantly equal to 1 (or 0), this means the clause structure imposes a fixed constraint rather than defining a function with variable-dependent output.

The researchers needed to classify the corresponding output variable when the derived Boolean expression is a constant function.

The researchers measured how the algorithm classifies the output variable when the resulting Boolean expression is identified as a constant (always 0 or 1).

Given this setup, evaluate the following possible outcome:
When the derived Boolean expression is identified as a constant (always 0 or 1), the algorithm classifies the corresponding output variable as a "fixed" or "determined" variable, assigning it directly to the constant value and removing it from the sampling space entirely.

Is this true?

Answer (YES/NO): NO